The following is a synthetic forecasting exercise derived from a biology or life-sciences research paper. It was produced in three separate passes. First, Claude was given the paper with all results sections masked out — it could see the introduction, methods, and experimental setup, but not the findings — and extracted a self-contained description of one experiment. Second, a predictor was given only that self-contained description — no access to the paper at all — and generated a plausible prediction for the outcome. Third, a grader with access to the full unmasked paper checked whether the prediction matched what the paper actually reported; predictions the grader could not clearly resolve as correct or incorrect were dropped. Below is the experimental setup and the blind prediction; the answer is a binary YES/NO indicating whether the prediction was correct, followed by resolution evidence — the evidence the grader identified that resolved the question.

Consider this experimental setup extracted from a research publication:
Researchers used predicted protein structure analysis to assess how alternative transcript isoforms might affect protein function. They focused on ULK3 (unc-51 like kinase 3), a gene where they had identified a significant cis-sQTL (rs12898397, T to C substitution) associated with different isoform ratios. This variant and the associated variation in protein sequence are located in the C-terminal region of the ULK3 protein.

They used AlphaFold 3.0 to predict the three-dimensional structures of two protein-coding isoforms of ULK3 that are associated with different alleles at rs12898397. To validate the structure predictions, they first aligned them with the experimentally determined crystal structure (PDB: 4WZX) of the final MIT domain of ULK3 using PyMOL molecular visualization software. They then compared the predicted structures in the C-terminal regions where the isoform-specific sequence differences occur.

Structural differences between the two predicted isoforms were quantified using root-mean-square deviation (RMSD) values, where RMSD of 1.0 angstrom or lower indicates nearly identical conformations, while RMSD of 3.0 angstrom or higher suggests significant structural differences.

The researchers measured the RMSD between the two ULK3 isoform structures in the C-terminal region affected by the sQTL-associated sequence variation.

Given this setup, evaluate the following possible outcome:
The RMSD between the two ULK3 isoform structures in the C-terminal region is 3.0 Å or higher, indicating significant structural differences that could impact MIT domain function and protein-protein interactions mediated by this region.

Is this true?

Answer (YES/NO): YES